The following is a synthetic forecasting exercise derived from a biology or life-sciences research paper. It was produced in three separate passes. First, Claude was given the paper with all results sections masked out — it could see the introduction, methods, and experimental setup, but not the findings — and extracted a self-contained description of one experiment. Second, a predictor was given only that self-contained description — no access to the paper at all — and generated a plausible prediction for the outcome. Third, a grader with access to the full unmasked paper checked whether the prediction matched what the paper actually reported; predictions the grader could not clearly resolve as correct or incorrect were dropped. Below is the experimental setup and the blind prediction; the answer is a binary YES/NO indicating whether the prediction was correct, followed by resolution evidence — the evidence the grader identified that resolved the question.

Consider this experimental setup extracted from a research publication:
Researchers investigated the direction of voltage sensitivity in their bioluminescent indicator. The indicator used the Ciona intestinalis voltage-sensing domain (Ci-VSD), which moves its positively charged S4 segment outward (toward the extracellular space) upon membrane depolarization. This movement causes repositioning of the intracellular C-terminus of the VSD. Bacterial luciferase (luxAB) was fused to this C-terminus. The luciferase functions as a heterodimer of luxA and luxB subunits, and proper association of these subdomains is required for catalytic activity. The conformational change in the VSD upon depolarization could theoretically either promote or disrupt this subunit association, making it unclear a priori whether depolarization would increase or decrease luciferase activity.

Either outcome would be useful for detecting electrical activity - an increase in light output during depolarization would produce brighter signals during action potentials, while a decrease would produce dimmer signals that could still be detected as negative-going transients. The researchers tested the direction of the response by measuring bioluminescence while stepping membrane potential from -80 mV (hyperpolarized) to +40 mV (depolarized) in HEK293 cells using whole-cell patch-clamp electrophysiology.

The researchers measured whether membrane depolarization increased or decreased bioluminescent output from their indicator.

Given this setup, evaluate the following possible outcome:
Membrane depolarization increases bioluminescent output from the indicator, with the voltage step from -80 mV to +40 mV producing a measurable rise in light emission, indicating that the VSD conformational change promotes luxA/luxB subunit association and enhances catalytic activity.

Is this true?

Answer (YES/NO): YES